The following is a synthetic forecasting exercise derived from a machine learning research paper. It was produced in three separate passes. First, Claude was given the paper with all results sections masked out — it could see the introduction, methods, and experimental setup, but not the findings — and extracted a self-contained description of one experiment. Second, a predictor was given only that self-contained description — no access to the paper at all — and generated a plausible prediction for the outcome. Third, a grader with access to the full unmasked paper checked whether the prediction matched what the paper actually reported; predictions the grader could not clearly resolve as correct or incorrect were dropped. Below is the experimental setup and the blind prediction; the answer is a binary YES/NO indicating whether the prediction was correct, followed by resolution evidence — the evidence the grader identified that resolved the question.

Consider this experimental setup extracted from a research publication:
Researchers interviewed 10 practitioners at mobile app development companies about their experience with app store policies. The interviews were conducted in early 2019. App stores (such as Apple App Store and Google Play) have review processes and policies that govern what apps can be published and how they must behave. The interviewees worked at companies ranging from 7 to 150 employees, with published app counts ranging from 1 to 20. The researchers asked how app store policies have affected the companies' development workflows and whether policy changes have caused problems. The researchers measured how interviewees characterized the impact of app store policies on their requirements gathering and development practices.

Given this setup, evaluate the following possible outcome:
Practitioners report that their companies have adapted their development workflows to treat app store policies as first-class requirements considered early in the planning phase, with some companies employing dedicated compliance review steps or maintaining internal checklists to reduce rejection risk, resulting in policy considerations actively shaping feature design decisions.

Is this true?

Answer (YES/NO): NO